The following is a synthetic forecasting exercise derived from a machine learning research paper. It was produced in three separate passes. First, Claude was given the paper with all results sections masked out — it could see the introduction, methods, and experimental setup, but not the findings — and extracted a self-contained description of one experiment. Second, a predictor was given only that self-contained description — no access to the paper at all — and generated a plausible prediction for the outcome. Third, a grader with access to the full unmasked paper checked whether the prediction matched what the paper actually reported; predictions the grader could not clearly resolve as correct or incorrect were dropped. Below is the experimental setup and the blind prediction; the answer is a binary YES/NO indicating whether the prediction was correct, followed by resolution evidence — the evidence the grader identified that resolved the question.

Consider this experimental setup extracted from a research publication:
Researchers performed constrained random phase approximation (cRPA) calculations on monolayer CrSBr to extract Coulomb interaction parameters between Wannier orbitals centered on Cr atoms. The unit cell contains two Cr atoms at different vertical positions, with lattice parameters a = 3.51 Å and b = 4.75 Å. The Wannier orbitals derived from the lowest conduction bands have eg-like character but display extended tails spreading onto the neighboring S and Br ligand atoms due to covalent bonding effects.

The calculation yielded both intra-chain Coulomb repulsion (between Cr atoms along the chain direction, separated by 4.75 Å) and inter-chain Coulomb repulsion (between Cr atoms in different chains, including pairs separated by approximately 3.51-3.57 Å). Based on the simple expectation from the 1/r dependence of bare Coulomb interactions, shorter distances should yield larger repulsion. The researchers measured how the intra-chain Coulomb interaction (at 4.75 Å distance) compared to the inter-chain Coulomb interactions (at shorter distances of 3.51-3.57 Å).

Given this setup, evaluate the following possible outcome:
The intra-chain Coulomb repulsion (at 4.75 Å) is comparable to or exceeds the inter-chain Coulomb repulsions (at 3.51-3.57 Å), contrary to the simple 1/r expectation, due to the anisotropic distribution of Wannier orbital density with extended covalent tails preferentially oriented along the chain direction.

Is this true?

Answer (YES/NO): YES